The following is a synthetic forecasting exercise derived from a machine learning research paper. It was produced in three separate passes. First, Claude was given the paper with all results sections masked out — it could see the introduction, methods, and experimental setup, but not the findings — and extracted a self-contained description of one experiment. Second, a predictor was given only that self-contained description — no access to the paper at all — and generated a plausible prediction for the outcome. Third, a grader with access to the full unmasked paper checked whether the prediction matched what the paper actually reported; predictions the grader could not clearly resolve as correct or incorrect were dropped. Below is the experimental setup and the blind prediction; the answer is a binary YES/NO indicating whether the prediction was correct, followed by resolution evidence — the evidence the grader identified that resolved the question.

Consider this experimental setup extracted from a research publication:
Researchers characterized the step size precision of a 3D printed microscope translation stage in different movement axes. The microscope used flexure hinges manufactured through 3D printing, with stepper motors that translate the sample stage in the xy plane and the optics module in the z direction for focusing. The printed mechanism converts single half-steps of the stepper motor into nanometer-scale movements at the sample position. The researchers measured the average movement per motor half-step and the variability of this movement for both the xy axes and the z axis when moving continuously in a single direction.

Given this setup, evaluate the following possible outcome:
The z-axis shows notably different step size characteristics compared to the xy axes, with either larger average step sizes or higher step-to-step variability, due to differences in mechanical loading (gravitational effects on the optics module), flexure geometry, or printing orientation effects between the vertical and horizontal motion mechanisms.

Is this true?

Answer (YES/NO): NO